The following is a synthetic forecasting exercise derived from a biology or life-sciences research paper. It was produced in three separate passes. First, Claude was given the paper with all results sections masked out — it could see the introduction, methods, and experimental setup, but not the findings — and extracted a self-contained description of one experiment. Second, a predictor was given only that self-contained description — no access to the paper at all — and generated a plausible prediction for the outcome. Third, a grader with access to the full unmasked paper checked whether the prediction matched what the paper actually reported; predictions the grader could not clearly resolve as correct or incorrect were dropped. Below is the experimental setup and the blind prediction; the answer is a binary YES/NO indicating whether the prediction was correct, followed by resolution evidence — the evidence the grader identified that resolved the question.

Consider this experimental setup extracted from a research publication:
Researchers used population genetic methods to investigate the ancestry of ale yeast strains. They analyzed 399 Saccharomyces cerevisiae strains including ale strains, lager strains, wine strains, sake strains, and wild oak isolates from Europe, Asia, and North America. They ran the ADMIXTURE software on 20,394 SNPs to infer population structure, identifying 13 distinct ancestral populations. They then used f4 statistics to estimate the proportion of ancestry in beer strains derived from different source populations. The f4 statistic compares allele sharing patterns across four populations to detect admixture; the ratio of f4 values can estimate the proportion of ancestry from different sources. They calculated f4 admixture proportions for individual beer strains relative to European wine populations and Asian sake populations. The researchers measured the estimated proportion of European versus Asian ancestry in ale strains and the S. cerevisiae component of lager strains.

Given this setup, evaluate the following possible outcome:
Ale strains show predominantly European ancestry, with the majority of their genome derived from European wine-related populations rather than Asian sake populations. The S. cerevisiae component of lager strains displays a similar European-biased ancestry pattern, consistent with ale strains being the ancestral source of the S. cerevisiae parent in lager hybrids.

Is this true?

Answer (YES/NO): NO